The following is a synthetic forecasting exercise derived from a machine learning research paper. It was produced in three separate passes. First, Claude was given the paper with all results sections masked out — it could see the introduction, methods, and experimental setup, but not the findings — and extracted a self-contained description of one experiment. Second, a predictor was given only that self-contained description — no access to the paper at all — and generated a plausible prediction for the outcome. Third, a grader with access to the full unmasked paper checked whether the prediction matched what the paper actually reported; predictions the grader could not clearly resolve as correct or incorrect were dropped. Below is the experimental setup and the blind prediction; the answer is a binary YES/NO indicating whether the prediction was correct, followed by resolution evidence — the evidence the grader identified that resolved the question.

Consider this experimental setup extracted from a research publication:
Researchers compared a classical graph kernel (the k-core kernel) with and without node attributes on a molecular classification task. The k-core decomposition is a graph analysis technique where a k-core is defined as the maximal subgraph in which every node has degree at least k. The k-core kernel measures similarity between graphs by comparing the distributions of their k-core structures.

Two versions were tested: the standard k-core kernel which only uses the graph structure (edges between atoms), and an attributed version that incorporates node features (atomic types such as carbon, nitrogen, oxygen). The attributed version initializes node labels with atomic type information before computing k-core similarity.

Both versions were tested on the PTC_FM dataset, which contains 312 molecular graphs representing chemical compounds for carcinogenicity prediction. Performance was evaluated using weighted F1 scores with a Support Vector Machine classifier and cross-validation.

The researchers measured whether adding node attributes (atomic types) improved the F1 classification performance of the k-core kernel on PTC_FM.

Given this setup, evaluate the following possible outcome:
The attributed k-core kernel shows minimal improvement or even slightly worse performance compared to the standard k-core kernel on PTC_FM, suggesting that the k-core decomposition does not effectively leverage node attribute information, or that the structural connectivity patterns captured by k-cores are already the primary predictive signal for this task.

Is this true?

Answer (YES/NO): YES